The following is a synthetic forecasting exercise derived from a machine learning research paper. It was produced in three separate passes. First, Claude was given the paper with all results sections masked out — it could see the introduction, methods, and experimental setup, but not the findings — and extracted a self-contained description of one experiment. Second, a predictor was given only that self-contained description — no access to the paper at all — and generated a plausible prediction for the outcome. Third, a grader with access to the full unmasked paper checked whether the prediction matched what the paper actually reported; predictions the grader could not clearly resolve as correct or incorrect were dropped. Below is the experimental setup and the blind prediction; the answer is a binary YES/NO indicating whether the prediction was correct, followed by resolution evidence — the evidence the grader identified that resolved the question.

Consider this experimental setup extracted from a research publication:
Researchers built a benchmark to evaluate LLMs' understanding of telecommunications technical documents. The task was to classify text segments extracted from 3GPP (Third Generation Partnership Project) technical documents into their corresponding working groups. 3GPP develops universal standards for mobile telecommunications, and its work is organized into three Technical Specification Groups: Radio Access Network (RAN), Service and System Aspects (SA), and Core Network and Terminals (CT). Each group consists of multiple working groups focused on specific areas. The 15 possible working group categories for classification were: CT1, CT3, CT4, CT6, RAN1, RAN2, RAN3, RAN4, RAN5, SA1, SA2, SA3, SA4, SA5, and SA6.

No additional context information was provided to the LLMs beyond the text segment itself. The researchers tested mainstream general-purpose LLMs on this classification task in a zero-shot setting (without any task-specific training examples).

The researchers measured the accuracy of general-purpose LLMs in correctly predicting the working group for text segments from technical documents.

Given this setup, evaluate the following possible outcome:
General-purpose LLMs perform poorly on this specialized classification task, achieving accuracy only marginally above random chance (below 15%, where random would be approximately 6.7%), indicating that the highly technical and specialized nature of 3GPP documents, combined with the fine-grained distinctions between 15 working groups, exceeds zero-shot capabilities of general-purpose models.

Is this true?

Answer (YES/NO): NO